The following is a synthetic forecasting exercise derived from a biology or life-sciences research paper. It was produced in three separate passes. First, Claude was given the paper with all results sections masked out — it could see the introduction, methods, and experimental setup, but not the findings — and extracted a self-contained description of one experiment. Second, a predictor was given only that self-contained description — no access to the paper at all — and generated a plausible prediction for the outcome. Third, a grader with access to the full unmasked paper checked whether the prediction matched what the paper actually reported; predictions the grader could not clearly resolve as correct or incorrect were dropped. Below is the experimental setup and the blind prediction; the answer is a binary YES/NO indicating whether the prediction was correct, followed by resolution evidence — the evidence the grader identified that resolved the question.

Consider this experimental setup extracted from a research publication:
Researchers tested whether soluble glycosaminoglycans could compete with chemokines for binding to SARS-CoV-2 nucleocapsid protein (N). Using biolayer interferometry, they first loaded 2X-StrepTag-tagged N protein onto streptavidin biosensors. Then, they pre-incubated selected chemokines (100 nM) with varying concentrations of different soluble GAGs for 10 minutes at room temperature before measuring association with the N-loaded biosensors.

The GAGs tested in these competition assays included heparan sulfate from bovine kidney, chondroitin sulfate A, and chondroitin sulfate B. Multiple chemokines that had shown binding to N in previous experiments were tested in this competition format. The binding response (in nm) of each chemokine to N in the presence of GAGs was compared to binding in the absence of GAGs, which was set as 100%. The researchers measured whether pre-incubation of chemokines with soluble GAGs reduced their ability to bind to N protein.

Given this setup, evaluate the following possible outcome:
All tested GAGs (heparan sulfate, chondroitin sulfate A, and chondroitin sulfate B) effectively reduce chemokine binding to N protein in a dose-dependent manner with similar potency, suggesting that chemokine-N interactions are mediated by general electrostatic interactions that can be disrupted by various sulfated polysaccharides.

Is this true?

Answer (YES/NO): NO